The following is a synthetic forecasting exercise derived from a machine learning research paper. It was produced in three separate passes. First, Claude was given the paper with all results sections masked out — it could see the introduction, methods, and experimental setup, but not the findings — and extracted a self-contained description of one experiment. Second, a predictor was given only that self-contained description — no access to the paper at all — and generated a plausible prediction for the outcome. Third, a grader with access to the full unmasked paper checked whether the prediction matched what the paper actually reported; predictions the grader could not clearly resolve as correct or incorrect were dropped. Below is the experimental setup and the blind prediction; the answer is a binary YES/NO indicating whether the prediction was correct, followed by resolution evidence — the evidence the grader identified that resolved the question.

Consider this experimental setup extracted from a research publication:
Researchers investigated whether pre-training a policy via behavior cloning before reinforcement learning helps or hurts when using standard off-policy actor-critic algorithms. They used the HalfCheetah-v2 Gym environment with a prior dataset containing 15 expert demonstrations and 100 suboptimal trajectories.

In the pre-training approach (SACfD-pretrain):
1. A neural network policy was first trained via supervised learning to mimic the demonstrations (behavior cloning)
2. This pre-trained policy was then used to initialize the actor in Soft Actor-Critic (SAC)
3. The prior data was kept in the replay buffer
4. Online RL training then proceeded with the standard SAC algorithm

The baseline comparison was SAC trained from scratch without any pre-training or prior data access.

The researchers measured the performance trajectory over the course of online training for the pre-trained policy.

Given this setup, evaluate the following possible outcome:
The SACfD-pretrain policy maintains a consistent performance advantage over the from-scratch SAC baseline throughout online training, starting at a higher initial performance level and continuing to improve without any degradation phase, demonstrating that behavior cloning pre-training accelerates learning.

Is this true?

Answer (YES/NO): NO